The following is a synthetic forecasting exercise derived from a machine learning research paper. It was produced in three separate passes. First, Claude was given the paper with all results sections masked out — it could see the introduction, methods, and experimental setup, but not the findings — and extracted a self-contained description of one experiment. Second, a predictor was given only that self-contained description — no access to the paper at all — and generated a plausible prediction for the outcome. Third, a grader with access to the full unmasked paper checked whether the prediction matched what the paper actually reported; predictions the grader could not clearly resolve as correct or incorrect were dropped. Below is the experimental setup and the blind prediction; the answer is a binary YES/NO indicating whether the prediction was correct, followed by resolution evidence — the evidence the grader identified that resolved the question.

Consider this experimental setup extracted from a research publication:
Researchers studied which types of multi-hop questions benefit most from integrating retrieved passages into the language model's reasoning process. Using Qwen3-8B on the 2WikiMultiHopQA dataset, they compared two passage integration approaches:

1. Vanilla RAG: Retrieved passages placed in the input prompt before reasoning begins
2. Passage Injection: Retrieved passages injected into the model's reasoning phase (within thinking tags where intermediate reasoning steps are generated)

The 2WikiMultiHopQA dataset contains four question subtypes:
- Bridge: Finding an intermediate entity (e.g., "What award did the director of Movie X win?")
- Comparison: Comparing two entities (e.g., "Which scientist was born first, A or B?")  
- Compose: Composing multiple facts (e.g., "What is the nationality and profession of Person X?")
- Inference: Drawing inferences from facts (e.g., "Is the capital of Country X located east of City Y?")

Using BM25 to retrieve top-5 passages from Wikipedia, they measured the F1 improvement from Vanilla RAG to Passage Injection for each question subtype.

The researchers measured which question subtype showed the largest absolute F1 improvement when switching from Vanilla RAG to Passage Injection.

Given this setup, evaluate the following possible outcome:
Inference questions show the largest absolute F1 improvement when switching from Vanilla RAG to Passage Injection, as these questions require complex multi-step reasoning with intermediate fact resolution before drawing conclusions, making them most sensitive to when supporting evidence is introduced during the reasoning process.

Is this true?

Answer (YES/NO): NO